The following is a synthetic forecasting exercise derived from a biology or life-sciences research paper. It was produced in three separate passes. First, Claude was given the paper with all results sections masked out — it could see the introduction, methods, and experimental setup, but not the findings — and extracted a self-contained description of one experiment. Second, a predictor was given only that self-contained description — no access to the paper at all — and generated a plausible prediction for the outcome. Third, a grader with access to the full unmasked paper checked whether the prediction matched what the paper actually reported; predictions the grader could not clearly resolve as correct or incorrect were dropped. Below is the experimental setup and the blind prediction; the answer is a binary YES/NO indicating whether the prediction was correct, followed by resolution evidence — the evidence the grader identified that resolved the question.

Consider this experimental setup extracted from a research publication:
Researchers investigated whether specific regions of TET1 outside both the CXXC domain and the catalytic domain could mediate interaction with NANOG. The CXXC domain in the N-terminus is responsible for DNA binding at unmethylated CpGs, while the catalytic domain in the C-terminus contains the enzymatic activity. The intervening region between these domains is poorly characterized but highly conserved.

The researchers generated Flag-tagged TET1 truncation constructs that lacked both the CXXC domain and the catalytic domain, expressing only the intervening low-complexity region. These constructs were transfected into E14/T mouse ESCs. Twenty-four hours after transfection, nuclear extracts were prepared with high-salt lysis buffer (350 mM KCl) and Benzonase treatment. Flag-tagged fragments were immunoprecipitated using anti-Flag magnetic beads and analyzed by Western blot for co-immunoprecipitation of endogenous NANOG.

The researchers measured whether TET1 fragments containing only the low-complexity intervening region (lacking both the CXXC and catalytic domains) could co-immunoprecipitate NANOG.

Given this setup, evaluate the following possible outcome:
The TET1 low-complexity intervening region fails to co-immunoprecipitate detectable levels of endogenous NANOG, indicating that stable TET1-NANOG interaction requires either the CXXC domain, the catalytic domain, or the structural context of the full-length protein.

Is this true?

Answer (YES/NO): NO